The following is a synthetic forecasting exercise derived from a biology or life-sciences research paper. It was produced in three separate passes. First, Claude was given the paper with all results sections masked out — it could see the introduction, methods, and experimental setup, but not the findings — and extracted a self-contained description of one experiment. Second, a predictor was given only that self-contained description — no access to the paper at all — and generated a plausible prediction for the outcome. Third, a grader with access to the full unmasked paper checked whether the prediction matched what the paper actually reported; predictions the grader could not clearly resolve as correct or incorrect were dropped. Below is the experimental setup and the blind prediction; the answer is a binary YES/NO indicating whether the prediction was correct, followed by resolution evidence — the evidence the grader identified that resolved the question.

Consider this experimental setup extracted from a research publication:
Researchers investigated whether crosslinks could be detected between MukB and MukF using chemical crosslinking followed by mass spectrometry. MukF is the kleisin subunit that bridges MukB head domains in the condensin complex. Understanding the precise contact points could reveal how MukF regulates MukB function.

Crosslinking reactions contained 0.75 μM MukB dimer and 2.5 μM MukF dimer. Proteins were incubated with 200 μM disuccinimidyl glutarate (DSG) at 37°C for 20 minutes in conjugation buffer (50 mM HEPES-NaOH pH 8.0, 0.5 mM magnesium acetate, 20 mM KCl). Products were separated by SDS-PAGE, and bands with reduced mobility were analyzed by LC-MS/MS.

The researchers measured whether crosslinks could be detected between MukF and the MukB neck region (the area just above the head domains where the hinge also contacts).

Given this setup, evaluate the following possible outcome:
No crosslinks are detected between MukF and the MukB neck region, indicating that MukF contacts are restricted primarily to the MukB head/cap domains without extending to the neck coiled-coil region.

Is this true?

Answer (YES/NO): NO